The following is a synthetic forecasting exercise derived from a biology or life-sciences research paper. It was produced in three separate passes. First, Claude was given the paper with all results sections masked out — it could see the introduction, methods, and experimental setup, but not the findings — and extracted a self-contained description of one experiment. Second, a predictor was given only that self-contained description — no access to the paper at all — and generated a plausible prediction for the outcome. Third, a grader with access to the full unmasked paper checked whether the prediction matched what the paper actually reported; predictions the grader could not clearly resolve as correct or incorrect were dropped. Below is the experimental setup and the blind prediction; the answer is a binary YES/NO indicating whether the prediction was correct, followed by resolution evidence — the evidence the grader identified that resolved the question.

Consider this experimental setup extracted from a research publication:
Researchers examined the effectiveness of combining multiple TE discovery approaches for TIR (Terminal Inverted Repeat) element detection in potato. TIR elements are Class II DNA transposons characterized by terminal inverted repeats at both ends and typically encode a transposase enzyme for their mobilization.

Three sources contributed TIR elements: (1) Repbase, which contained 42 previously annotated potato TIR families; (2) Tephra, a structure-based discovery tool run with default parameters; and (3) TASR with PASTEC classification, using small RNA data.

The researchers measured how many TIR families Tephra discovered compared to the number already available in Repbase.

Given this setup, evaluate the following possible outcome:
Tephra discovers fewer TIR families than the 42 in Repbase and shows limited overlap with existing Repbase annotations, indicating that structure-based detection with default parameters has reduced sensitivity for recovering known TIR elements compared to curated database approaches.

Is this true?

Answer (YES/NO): NO